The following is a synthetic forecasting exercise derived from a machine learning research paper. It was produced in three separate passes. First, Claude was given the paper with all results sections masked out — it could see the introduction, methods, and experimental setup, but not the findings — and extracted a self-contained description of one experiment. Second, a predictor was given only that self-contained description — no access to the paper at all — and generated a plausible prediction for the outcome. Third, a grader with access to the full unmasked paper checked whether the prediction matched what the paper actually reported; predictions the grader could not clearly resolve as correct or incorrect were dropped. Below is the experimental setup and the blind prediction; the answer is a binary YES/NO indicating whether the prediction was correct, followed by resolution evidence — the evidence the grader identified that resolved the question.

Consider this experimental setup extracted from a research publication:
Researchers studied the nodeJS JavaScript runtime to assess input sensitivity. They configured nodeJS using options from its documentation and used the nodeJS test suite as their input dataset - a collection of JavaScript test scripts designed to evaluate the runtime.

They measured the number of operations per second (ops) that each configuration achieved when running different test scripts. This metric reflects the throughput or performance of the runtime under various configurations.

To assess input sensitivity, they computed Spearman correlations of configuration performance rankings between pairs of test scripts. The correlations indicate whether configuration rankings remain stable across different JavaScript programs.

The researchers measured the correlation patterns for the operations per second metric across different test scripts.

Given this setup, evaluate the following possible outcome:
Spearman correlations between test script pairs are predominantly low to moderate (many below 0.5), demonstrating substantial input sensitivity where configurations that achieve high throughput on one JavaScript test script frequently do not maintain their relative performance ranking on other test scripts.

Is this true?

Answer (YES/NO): NO